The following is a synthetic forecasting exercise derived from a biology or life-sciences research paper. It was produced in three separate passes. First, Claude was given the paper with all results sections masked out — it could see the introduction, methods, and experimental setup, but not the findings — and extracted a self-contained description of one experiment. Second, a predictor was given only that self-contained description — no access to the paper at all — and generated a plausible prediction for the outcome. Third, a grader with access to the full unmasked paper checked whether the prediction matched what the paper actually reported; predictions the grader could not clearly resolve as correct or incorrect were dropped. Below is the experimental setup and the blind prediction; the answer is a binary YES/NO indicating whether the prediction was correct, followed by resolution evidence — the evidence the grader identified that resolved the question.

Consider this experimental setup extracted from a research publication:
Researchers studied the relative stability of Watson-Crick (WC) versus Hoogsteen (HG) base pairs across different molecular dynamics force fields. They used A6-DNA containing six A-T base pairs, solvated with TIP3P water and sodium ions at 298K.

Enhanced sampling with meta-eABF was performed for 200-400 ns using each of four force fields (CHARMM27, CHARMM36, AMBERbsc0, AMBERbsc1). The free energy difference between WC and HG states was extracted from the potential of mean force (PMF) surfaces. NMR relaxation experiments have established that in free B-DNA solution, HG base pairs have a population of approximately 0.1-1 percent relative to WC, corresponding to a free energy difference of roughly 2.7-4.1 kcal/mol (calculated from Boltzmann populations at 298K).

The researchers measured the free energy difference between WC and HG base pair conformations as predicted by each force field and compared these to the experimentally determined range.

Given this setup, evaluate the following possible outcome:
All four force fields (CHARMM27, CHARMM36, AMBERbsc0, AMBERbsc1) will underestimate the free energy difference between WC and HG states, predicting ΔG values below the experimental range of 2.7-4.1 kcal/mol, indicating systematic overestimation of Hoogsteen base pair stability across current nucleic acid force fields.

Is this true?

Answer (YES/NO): NO